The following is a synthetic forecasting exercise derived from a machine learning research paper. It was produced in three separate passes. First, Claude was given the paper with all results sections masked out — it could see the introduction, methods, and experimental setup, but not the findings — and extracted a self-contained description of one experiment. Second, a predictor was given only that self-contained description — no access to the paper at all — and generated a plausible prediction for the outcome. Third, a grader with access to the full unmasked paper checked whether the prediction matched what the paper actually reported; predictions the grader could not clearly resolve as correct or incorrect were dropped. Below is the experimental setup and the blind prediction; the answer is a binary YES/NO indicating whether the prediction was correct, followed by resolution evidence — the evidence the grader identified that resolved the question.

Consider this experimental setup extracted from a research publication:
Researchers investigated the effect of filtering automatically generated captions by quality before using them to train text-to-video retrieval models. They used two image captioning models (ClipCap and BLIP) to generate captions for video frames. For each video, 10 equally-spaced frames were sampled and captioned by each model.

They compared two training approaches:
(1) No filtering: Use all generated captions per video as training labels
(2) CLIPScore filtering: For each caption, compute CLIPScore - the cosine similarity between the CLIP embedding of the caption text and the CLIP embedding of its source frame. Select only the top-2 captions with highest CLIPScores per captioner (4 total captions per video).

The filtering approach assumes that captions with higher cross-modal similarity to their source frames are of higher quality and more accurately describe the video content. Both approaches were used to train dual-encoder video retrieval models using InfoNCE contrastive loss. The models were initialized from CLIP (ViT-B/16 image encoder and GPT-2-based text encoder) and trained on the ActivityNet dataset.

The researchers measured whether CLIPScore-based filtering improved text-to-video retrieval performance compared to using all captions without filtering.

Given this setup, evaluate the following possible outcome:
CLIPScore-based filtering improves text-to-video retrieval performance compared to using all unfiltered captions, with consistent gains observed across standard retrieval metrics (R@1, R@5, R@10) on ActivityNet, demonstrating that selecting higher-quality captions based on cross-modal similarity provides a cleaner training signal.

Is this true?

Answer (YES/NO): NO